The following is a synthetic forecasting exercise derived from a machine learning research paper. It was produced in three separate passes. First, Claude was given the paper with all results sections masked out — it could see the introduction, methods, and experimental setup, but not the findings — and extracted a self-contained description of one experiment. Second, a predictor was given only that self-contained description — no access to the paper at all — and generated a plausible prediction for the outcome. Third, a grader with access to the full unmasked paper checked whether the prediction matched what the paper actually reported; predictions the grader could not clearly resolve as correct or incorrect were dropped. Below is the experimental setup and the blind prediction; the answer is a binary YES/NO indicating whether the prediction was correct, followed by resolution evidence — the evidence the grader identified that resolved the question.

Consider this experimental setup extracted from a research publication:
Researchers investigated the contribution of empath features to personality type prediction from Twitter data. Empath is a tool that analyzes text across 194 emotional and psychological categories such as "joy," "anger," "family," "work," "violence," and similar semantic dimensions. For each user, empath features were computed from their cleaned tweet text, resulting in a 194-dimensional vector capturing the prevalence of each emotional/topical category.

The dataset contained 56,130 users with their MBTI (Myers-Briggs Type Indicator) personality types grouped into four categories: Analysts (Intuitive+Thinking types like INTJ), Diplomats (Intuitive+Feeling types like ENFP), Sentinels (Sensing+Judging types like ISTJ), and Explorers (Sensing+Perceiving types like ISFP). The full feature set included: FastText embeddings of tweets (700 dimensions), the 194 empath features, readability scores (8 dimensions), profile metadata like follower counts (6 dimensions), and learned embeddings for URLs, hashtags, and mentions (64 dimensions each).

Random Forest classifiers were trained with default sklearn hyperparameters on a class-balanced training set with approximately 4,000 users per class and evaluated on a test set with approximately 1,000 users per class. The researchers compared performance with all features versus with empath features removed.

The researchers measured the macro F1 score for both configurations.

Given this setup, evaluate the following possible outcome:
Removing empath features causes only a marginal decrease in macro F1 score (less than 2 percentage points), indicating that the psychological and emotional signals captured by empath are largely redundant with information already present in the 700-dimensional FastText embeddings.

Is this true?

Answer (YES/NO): YES